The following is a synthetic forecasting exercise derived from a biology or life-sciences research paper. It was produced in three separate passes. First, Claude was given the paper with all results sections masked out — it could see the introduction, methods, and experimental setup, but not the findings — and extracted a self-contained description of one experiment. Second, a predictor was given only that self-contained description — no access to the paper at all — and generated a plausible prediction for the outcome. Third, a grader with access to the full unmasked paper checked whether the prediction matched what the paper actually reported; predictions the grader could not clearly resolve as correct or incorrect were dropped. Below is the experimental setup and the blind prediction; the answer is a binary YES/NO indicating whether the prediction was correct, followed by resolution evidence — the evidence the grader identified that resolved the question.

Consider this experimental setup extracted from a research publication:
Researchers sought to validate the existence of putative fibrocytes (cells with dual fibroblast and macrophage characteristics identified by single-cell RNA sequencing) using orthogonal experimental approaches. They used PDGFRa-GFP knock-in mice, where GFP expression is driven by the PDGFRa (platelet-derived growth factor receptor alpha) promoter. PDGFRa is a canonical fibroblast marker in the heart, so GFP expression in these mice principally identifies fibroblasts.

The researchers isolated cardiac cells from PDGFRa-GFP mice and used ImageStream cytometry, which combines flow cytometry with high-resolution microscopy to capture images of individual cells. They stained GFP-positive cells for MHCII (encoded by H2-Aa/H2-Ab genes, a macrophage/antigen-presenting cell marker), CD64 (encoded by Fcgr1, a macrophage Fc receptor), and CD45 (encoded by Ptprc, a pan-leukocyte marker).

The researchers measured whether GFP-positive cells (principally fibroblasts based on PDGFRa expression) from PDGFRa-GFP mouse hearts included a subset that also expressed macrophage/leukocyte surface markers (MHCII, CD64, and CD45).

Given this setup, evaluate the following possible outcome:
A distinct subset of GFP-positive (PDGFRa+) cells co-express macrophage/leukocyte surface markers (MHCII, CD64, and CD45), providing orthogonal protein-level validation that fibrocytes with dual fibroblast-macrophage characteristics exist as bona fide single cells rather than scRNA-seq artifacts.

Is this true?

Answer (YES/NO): YES